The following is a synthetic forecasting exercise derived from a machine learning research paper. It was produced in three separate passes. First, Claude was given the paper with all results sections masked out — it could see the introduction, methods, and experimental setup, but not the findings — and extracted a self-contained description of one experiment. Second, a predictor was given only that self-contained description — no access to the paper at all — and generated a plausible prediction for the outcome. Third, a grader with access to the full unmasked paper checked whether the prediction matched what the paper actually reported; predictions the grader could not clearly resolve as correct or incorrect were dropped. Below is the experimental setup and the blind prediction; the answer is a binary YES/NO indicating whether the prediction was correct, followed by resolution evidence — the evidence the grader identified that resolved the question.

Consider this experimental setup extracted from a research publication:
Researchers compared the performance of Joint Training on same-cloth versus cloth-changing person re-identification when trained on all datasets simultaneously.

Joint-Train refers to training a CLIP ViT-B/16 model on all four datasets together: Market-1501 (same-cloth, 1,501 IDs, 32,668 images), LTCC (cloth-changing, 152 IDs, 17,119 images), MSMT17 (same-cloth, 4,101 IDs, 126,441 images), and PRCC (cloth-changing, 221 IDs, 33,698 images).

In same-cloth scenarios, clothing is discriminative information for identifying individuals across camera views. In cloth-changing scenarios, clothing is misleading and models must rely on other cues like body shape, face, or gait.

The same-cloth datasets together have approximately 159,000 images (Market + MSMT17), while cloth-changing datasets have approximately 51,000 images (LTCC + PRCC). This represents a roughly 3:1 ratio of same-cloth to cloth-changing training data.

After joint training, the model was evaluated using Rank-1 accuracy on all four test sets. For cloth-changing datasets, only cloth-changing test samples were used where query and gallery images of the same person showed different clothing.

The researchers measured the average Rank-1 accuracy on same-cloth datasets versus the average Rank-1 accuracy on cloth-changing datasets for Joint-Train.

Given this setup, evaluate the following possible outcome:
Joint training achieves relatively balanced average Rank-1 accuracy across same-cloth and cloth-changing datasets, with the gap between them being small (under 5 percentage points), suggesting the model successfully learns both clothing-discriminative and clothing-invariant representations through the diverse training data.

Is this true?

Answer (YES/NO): NO